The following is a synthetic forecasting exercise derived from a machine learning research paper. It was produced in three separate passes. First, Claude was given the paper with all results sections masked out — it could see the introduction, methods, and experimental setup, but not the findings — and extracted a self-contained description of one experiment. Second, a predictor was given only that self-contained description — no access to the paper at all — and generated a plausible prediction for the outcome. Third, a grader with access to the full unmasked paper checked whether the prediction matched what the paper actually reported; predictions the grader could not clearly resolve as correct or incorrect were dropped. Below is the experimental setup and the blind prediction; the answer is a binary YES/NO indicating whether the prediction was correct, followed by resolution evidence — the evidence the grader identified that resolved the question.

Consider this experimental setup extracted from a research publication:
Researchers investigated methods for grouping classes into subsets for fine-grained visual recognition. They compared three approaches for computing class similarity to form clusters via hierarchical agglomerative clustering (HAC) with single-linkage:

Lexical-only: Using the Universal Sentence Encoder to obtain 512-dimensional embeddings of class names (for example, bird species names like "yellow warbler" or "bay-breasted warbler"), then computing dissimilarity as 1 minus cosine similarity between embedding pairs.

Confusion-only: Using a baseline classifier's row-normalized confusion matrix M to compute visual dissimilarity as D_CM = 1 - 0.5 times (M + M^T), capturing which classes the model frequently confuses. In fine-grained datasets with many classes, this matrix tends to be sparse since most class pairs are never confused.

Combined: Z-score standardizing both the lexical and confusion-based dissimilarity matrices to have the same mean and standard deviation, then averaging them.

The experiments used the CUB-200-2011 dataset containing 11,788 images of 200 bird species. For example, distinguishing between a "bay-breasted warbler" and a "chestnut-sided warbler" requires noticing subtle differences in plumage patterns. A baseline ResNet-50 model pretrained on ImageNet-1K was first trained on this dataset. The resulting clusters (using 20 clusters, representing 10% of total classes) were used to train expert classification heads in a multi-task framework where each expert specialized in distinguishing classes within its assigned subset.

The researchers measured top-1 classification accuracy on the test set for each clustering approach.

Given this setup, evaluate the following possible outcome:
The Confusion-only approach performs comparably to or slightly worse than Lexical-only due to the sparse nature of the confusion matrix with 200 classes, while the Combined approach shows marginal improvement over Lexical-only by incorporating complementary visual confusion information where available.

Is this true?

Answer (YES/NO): NO